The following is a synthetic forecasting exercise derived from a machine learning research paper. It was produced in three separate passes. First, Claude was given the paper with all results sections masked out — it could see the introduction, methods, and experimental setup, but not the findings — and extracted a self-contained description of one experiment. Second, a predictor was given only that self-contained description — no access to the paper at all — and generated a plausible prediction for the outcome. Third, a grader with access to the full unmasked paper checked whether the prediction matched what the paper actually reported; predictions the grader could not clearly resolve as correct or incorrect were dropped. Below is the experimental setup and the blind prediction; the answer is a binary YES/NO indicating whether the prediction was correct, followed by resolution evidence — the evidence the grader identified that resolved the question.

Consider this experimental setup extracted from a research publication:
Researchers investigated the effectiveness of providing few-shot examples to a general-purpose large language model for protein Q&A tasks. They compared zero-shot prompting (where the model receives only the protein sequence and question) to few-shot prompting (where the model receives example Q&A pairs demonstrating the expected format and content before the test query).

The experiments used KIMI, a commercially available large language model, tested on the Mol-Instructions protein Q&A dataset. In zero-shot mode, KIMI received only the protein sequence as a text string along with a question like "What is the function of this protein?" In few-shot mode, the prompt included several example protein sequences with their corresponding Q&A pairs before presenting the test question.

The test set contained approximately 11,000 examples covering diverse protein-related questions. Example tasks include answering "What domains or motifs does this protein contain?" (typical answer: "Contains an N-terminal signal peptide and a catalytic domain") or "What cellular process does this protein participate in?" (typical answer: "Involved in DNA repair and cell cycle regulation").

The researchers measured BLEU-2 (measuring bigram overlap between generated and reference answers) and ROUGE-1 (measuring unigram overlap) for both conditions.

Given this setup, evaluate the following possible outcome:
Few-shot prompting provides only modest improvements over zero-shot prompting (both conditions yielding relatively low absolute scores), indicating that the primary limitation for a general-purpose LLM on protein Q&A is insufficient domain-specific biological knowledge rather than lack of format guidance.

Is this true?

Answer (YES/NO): NO